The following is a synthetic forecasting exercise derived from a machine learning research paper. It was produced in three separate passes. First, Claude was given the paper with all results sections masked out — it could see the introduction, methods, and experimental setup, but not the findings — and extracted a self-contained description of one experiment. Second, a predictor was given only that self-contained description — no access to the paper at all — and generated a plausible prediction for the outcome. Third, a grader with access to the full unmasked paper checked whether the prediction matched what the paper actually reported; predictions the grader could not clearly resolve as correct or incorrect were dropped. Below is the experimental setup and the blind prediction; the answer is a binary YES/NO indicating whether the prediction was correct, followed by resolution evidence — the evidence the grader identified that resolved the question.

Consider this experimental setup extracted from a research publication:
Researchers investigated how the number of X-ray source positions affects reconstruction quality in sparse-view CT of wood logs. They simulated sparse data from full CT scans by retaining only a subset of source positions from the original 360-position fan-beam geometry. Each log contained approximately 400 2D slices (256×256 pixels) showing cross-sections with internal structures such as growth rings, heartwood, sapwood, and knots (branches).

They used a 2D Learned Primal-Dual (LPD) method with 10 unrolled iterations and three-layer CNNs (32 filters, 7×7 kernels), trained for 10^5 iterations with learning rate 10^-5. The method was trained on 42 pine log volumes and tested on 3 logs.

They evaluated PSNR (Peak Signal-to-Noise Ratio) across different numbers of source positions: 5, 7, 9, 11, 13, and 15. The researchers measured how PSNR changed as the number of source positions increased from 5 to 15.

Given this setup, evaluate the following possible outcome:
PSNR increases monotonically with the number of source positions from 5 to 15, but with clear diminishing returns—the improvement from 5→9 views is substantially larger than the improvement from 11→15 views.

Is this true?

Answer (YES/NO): NO